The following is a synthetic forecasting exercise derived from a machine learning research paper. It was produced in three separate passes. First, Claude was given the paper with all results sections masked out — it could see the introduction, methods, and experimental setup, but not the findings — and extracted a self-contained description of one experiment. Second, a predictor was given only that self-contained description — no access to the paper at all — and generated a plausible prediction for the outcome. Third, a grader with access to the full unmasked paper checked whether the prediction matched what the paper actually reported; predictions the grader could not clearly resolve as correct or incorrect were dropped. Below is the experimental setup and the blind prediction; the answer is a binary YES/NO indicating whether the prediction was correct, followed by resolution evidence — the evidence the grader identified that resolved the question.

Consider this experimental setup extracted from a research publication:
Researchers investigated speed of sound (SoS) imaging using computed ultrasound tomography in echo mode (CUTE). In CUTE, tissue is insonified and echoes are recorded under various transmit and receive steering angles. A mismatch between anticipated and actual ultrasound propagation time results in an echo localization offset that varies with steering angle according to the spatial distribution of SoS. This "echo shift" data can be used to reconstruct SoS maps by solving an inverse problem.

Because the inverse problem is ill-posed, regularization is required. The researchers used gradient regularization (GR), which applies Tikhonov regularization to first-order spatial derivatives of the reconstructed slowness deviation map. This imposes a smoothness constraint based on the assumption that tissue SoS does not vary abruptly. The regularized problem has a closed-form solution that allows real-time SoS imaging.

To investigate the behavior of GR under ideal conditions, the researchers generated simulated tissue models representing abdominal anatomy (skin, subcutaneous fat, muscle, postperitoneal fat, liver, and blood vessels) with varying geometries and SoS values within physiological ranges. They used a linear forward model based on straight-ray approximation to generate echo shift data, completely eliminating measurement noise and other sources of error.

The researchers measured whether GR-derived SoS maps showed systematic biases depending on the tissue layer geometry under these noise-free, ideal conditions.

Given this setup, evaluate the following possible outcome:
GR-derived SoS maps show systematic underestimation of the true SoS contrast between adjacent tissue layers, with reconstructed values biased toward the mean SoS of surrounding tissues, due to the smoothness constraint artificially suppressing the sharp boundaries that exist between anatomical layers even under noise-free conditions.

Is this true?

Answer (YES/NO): NO